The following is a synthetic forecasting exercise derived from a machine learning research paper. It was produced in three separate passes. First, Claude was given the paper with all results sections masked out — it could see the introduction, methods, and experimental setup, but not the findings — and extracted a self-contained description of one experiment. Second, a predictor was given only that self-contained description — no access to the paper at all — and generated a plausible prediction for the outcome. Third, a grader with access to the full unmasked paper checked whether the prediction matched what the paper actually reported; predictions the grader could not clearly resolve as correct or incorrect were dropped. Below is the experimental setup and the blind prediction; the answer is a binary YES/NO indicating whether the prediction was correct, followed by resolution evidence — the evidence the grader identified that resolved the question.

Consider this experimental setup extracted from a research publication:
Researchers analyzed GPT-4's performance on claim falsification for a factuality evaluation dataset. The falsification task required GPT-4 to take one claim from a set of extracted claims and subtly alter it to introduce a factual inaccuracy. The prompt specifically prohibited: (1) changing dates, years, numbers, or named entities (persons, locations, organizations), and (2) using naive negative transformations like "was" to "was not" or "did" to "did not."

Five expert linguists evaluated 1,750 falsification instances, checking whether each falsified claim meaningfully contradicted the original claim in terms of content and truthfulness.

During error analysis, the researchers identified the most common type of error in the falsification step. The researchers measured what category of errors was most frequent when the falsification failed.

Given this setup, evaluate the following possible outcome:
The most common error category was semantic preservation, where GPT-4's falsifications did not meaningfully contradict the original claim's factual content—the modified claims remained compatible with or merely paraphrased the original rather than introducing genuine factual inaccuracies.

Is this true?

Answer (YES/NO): YES